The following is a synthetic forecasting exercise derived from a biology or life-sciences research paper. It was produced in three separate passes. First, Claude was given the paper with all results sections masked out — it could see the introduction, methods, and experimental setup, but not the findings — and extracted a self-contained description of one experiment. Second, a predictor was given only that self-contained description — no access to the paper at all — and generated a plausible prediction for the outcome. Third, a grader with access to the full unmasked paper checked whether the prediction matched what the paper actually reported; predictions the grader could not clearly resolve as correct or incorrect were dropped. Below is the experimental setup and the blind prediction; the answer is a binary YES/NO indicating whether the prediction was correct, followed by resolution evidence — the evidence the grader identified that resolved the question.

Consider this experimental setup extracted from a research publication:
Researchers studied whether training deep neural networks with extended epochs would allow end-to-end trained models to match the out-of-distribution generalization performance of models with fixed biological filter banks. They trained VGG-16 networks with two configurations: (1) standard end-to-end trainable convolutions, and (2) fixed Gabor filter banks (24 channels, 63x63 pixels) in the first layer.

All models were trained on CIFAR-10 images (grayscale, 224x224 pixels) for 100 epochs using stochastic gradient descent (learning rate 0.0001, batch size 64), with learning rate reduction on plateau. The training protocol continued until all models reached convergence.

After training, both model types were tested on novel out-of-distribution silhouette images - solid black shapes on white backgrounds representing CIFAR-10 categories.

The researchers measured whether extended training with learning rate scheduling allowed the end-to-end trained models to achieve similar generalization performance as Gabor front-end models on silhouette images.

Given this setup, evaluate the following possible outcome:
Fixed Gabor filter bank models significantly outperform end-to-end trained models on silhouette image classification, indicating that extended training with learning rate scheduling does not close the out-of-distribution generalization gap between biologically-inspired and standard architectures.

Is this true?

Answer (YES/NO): YES